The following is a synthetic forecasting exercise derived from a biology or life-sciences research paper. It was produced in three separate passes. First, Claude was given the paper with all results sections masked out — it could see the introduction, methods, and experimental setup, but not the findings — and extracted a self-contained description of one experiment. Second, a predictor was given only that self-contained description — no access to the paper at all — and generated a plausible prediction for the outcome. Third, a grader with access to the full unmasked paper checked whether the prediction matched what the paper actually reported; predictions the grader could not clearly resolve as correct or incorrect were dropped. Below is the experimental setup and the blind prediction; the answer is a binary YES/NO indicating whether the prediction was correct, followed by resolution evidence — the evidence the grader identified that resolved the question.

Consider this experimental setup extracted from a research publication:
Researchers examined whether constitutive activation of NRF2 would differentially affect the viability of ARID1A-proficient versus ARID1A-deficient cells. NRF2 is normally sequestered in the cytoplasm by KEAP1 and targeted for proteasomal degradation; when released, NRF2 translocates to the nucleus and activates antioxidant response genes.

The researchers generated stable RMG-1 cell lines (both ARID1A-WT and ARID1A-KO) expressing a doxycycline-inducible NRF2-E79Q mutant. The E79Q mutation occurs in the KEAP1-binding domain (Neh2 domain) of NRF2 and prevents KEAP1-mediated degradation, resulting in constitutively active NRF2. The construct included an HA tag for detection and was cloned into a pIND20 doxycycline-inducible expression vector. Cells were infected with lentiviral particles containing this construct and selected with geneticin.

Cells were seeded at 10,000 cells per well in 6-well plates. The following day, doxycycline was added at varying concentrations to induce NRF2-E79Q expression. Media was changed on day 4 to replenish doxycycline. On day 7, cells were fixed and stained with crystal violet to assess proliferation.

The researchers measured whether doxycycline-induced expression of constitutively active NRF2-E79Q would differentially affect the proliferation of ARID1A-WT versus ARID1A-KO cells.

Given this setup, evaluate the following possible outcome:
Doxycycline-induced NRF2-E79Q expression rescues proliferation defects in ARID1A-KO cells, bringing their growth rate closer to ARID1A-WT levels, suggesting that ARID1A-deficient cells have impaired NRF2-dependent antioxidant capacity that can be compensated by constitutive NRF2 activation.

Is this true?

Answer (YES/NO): NO